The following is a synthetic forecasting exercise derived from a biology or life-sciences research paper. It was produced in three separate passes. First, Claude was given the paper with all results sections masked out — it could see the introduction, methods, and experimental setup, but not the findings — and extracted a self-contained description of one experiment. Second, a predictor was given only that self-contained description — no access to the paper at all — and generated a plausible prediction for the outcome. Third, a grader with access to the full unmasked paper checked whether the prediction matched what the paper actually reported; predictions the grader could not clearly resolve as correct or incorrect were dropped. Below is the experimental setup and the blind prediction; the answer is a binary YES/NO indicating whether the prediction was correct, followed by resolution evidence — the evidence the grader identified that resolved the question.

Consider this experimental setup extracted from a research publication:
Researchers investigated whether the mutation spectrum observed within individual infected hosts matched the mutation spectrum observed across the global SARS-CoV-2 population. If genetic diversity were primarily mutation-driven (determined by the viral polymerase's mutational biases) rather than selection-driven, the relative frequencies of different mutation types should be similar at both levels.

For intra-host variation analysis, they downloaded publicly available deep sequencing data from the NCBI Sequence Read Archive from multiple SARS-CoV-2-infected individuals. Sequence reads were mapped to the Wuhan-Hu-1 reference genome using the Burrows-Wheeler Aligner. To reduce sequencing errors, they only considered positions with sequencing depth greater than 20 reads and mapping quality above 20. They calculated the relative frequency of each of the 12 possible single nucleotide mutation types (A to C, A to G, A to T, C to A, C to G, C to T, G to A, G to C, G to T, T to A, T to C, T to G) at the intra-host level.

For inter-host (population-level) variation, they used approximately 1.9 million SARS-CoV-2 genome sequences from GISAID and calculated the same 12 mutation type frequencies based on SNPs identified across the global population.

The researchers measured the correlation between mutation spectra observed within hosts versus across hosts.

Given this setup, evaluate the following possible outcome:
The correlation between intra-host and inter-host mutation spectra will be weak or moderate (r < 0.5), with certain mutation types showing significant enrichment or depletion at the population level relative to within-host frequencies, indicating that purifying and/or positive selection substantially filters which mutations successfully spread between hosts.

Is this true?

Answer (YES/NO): NO